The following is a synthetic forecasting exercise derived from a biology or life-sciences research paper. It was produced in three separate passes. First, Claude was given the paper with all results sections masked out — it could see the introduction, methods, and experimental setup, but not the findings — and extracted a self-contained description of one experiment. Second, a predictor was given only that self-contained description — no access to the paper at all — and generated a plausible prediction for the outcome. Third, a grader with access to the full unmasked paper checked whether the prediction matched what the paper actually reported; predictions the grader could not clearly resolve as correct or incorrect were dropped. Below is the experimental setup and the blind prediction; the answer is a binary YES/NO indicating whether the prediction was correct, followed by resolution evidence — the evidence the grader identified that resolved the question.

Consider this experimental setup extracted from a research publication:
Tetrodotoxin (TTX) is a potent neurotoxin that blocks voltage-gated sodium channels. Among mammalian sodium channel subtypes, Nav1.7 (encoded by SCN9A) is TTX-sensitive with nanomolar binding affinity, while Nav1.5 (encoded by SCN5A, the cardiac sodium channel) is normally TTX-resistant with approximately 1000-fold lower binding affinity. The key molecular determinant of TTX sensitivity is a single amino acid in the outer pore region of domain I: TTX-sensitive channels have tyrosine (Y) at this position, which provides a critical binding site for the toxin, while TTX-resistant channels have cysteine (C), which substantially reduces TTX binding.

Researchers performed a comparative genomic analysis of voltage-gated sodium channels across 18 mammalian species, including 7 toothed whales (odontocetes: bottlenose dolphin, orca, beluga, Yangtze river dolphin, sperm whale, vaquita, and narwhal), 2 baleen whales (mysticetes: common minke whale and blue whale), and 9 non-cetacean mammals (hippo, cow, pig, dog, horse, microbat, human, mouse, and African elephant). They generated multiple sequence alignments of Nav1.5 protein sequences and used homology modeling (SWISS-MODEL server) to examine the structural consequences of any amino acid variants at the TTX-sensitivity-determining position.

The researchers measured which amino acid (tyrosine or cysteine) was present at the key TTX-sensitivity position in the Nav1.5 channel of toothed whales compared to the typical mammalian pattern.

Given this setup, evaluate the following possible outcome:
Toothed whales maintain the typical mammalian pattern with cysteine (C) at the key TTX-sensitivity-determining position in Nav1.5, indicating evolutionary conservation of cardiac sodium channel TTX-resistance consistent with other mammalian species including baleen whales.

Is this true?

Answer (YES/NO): NO